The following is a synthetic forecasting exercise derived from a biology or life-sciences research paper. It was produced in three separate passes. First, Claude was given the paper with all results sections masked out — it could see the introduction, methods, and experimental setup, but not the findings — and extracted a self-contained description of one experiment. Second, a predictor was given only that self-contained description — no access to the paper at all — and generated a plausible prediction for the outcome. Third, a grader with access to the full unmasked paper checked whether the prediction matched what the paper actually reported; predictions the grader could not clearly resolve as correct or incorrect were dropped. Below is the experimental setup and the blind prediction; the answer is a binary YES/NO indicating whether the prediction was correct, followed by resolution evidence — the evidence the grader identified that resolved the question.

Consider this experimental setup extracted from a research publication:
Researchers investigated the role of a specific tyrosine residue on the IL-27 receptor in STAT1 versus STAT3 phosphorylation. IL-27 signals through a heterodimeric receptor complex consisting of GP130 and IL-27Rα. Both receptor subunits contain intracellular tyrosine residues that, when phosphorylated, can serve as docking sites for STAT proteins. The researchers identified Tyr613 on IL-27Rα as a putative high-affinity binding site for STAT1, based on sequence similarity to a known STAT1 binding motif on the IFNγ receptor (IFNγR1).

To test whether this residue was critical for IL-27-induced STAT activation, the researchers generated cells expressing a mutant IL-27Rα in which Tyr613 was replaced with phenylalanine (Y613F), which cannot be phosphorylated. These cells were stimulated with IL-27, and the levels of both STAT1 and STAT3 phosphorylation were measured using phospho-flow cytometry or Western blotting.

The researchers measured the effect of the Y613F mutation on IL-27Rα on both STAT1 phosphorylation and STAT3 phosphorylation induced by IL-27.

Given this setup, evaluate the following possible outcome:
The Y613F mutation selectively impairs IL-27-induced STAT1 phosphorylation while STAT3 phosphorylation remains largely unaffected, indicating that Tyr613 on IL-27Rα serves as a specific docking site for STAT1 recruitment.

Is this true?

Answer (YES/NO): YES